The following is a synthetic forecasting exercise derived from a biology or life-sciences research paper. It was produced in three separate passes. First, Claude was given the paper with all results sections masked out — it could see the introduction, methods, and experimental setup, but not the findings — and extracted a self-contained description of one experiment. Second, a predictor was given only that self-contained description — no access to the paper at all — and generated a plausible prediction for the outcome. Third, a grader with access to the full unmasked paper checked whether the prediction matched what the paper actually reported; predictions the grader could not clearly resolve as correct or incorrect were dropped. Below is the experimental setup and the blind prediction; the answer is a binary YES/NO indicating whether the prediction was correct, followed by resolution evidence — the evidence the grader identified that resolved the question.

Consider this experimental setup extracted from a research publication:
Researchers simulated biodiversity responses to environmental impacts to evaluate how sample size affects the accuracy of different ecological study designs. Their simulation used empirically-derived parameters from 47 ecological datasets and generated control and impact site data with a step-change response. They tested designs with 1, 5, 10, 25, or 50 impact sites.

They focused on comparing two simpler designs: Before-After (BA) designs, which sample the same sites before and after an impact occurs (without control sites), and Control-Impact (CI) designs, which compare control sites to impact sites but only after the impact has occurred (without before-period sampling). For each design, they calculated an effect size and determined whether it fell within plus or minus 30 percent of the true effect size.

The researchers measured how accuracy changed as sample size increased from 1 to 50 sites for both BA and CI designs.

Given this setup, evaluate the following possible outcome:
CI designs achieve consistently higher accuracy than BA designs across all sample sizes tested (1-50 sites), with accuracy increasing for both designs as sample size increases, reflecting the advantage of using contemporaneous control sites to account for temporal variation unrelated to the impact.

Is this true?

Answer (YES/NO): NO